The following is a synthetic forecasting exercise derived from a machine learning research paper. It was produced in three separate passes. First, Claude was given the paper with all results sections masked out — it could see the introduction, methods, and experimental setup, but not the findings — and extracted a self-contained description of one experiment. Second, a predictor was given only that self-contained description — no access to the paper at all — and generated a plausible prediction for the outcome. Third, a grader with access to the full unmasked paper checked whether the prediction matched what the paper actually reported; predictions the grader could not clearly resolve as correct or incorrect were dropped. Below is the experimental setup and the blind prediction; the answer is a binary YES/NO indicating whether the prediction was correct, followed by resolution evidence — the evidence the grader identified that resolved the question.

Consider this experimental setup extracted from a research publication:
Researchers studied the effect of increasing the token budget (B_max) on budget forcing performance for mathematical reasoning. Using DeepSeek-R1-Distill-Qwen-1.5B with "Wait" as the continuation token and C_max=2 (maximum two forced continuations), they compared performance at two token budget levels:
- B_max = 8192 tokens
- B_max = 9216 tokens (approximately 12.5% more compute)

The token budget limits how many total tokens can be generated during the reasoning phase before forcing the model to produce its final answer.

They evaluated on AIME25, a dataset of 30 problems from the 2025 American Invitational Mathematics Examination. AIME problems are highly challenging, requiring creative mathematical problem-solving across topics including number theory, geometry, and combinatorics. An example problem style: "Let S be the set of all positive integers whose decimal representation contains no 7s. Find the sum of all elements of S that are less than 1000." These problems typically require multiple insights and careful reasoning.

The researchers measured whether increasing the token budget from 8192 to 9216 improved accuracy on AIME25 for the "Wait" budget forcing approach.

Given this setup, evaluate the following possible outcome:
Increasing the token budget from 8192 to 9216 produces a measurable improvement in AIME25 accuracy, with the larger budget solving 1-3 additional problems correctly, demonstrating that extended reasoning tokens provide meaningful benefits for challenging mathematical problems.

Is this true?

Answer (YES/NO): NO